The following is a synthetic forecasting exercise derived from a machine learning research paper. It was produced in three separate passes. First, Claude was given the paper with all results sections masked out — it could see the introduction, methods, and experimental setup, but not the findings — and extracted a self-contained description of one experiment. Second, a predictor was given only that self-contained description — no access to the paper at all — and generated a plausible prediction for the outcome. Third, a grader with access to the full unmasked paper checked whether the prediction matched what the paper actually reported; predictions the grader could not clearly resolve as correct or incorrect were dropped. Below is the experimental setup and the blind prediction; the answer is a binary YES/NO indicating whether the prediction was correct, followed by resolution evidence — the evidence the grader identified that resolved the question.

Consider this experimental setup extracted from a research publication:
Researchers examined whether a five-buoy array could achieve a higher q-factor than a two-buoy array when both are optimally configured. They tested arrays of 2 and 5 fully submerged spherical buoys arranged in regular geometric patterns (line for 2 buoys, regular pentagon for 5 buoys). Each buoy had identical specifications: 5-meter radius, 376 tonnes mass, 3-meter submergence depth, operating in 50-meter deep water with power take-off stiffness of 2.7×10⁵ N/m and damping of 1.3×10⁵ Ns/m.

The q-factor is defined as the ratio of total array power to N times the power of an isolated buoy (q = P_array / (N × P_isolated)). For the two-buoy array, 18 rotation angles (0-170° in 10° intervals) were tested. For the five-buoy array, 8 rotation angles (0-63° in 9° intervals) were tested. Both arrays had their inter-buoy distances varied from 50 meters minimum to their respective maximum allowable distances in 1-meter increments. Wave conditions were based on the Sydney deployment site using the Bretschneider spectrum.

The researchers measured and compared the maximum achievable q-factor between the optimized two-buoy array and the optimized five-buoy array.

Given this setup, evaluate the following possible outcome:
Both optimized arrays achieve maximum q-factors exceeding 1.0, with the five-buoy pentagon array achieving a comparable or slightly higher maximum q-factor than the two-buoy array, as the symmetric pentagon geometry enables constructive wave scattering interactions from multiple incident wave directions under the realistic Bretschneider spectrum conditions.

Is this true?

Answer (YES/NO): NO